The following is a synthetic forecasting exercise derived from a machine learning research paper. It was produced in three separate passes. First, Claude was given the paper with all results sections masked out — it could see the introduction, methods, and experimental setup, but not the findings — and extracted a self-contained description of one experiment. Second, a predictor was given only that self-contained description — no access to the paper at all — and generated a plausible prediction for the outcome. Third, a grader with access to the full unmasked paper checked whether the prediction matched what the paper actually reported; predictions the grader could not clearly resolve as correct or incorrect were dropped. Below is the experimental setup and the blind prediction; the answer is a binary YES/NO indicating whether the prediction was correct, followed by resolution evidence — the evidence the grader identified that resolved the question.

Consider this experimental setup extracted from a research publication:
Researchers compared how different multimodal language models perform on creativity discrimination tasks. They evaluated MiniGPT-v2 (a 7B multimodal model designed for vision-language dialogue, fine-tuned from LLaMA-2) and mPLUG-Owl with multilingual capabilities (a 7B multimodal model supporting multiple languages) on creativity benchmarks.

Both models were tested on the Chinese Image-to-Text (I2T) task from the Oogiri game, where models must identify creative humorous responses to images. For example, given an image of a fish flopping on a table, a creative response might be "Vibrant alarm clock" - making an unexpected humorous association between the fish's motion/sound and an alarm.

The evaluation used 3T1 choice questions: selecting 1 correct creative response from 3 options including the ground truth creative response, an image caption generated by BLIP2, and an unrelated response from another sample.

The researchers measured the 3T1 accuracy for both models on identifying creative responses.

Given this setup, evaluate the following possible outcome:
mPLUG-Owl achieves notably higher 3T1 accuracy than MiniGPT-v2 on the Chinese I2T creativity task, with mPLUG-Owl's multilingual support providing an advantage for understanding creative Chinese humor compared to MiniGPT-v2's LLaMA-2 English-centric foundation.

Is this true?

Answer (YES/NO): YES